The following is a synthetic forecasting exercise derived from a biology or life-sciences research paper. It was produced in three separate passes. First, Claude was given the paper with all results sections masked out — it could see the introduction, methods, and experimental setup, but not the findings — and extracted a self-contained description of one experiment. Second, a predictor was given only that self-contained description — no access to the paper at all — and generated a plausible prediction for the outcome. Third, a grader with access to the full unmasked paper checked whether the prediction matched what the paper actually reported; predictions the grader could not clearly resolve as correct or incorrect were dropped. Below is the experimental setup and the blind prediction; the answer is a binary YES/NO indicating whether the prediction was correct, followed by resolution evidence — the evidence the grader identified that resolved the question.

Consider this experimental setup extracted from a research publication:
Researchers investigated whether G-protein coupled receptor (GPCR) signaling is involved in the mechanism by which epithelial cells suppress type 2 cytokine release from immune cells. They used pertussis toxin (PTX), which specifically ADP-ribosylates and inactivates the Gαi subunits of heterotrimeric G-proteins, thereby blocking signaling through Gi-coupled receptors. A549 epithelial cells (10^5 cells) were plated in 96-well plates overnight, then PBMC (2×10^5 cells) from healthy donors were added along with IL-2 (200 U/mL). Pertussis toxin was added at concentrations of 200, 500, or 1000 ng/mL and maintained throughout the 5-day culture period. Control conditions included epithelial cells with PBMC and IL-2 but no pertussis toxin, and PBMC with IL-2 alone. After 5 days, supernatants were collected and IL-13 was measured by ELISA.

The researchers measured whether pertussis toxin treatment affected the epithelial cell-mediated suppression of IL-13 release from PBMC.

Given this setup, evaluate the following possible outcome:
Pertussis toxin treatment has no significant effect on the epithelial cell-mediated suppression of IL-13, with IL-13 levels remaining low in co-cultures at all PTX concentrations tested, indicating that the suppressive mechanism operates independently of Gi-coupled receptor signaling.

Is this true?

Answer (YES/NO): NO